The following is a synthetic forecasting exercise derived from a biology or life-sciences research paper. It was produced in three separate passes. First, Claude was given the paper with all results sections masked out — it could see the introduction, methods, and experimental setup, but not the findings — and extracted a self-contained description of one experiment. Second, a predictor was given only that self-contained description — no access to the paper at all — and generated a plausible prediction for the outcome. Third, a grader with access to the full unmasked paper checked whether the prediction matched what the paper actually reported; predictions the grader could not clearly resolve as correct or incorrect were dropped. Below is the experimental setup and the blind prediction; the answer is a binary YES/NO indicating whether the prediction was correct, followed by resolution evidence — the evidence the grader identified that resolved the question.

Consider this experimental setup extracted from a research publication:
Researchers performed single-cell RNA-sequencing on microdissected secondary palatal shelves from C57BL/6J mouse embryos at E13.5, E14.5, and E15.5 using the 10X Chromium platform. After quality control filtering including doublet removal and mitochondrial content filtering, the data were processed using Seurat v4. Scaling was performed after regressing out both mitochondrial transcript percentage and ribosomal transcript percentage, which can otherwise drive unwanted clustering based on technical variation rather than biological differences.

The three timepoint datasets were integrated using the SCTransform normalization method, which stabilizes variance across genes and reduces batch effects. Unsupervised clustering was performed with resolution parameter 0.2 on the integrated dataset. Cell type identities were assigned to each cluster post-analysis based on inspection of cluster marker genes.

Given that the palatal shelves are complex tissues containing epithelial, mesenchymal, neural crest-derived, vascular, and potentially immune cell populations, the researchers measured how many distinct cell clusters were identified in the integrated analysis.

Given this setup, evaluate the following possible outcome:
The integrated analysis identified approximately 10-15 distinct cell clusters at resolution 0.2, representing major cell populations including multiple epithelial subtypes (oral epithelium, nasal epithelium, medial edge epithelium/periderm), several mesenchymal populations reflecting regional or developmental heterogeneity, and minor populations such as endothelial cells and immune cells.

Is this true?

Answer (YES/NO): NO